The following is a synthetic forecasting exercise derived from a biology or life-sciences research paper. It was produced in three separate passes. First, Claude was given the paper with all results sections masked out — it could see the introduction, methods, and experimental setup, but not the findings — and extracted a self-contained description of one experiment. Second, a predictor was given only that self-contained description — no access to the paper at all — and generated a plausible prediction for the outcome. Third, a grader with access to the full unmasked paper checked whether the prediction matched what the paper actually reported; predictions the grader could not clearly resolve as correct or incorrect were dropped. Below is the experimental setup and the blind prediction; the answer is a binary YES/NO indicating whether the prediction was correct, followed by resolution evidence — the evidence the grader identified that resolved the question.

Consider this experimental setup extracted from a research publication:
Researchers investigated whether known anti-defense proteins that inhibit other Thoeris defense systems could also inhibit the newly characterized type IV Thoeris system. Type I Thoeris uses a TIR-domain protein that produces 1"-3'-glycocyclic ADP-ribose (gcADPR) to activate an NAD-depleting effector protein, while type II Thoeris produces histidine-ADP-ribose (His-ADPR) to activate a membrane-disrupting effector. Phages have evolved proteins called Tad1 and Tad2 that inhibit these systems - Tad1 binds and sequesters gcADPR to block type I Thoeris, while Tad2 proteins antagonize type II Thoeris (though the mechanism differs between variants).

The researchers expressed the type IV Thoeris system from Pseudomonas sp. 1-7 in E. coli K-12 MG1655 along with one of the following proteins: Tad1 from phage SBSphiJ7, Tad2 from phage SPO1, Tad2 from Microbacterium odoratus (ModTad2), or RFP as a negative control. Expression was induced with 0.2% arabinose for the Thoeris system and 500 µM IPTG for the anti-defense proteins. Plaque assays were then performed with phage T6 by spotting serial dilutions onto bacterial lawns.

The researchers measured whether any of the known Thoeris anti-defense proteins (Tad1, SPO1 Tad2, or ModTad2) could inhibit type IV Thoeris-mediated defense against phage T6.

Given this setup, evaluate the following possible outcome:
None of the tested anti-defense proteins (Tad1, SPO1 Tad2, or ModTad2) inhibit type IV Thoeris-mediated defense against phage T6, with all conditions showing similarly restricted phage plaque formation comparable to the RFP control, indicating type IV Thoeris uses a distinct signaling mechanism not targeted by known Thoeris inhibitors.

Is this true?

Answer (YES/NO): YES